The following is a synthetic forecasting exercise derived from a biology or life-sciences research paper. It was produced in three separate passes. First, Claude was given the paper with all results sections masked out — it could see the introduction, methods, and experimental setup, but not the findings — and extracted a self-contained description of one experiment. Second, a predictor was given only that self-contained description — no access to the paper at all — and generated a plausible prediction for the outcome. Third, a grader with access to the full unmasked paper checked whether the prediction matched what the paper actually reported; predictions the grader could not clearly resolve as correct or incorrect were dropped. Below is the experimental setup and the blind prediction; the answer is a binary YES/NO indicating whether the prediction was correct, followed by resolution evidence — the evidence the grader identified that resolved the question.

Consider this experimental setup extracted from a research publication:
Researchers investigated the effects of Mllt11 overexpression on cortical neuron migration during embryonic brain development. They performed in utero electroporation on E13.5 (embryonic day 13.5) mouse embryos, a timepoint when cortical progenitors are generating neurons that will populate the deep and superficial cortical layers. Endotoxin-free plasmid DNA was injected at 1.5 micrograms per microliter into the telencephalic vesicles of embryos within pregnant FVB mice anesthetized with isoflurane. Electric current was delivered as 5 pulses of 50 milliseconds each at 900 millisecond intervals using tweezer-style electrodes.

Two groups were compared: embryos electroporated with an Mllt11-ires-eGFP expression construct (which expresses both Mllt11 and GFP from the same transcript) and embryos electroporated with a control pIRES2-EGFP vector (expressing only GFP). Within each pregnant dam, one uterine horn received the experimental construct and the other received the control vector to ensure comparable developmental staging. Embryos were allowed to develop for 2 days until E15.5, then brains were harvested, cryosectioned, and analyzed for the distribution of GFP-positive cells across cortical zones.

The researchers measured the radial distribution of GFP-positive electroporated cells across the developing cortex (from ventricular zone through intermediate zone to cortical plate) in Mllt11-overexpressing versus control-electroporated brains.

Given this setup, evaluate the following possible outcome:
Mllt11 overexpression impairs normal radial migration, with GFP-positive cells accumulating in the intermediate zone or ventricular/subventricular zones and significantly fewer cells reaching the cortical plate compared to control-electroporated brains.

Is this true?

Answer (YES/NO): NO